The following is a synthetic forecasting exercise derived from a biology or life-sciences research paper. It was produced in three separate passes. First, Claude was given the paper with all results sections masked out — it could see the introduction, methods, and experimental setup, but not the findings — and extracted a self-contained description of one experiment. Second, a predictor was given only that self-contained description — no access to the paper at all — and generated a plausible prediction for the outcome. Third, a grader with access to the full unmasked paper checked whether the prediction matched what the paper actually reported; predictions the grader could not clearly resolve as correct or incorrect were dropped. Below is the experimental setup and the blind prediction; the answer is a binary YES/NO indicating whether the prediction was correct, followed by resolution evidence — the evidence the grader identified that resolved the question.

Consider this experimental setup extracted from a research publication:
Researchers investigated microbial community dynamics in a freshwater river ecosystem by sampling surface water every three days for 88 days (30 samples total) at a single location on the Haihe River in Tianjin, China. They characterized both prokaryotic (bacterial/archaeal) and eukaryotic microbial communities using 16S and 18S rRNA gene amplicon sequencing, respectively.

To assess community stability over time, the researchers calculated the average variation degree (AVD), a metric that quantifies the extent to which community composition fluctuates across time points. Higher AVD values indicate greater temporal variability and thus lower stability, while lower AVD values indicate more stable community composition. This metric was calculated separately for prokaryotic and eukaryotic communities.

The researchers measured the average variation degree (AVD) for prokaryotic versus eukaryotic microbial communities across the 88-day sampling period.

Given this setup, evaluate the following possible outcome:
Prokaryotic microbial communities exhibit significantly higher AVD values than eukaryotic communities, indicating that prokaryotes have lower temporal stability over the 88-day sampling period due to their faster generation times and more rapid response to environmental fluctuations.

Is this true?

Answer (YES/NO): YES